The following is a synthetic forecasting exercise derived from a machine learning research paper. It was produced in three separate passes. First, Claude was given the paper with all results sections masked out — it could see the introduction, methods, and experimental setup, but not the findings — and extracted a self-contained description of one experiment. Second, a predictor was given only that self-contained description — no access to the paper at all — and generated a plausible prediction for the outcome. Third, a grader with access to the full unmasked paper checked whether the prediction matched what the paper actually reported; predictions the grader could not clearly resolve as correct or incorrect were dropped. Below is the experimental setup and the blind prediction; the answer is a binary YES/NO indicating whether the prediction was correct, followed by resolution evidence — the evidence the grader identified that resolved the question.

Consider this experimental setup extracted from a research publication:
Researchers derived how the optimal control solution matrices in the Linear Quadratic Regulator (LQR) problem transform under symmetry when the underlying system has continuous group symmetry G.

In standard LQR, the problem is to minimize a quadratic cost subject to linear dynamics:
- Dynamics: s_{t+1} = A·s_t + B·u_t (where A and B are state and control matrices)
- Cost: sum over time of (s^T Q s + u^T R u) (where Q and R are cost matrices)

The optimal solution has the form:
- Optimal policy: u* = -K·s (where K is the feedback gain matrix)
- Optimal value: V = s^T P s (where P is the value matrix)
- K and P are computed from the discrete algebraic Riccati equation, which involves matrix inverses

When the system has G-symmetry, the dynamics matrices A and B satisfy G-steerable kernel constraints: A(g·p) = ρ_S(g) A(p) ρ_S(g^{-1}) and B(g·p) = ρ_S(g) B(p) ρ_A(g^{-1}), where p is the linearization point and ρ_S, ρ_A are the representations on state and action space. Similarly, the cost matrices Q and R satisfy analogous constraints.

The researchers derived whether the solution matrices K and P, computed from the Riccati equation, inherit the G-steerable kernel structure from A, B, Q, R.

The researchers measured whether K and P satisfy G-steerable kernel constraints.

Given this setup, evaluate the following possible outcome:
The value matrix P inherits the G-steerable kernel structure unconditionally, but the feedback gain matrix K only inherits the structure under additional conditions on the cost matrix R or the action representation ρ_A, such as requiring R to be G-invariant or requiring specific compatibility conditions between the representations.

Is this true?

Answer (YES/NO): NO